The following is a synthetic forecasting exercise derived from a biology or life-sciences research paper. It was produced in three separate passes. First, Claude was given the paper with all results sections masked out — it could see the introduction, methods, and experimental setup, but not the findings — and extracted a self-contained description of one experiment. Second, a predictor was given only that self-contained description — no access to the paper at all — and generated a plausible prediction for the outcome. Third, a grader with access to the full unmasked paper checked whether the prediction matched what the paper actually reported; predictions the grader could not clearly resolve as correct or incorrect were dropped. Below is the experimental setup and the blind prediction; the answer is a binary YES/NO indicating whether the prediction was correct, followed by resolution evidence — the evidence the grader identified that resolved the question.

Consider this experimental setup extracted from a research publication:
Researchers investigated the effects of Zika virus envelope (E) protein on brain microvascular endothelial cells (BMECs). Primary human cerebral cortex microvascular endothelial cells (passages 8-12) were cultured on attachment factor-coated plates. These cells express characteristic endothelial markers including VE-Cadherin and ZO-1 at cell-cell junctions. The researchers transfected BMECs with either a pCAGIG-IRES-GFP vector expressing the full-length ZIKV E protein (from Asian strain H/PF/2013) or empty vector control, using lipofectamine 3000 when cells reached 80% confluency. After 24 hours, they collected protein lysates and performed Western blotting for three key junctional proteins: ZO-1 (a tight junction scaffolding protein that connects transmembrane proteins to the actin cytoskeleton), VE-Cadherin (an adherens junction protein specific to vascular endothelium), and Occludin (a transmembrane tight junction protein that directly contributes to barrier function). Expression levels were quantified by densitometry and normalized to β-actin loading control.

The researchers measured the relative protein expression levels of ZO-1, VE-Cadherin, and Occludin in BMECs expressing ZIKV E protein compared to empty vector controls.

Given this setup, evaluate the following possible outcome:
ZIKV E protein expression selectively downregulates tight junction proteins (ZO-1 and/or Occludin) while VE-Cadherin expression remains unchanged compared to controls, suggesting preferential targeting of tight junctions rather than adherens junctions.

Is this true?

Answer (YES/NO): NO